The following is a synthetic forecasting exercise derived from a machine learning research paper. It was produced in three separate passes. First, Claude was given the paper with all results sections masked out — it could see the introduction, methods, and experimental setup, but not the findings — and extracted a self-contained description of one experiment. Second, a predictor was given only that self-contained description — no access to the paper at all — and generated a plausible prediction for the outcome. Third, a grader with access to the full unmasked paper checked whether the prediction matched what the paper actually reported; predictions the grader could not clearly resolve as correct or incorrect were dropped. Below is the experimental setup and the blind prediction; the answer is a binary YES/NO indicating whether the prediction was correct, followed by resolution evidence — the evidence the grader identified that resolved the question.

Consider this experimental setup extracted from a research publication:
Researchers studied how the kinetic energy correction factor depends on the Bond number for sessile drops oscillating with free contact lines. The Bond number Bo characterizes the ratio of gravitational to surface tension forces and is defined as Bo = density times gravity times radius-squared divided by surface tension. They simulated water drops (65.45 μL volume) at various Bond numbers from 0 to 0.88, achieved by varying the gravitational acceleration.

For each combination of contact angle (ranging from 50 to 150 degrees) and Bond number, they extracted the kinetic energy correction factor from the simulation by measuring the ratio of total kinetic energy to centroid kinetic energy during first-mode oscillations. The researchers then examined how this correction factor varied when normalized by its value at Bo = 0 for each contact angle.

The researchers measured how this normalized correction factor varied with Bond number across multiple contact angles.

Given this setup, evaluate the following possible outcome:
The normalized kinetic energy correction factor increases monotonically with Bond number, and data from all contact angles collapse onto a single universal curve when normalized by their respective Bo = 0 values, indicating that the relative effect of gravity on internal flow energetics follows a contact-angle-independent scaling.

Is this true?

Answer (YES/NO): YES